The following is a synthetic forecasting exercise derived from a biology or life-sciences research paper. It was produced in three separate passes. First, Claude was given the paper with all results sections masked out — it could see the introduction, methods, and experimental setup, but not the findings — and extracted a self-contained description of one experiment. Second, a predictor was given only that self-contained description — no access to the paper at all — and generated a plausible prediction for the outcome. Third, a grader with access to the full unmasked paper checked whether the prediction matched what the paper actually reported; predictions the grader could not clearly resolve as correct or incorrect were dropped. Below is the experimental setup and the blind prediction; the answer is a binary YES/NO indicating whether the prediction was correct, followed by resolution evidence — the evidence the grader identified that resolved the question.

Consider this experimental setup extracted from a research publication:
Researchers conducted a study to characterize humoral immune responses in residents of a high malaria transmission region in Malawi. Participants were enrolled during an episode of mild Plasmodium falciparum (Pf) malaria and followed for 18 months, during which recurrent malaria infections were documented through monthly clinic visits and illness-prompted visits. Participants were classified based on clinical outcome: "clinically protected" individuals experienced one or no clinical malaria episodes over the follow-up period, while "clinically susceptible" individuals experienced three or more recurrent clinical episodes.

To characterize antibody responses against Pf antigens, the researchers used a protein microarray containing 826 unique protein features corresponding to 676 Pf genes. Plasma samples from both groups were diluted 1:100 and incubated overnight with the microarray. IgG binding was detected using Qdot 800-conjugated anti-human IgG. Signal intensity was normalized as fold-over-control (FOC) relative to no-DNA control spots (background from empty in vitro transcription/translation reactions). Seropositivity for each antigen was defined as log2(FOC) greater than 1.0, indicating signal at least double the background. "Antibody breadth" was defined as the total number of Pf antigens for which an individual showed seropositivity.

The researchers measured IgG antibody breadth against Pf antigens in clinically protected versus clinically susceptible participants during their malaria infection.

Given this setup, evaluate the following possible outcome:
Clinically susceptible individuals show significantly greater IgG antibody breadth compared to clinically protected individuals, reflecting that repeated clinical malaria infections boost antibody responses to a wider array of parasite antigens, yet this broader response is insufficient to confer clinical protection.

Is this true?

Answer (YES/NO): NO